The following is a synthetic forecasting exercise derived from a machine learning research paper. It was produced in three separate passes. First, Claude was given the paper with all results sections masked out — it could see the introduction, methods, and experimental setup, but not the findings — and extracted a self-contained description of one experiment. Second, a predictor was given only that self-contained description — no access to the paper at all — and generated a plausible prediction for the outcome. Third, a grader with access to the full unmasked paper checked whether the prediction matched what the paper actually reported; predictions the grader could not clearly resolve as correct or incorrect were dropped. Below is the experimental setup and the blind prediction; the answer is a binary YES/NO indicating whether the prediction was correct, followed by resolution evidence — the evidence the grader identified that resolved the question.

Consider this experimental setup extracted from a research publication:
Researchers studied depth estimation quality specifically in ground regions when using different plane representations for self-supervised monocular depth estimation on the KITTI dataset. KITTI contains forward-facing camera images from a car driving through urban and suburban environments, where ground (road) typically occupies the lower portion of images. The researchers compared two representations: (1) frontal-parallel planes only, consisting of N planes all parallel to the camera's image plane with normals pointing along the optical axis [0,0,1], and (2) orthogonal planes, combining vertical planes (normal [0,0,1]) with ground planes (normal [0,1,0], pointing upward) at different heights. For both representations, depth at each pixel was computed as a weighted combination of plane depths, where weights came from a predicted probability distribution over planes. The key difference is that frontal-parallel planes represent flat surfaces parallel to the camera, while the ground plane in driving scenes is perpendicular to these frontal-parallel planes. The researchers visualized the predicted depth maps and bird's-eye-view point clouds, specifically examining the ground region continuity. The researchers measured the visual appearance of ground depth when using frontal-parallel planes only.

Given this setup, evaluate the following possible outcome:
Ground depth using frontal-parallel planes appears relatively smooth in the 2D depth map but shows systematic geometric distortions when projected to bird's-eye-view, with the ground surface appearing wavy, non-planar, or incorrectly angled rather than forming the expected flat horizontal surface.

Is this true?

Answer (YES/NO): NO